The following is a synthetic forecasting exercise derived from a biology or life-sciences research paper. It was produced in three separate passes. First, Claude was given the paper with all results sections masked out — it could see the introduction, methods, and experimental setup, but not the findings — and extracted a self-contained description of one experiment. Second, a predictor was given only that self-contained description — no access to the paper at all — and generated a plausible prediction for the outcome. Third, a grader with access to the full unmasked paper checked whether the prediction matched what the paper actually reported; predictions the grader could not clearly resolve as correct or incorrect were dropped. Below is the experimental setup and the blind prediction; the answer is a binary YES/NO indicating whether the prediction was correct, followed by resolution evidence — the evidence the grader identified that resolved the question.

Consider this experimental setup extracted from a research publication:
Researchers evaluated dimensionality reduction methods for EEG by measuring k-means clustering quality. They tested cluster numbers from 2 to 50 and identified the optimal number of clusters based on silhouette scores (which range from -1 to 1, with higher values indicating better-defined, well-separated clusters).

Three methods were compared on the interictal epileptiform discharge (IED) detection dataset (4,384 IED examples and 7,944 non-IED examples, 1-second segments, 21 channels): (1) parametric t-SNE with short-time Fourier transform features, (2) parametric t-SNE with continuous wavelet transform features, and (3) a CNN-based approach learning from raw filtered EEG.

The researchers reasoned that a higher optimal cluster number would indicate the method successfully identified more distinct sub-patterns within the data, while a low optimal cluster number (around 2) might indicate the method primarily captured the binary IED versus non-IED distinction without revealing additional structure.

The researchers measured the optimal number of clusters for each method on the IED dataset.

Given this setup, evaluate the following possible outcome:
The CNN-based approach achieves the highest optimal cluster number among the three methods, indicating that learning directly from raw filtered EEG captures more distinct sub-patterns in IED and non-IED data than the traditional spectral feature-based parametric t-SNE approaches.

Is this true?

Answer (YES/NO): YES